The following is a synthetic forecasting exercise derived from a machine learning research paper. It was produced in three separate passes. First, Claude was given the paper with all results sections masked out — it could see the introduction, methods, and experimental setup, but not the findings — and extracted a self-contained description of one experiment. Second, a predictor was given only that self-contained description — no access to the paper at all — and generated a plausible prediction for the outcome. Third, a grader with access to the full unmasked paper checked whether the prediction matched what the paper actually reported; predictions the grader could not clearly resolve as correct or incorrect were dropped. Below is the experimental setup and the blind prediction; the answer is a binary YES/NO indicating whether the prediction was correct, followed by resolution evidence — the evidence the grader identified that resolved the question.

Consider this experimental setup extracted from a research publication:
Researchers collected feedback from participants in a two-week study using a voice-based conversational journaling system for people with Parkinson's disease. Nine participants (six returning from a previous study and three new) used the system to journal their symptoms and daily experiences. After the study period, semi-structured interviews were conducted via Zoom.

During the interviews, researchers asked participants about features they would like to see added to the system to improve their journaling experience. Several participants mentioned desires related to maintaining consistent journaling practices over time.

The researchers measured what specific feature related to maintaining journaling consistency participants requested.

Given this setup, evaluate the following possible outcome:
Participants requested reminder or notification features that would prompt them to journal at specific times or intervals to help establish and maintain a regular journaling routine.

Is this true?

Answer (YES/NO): YES